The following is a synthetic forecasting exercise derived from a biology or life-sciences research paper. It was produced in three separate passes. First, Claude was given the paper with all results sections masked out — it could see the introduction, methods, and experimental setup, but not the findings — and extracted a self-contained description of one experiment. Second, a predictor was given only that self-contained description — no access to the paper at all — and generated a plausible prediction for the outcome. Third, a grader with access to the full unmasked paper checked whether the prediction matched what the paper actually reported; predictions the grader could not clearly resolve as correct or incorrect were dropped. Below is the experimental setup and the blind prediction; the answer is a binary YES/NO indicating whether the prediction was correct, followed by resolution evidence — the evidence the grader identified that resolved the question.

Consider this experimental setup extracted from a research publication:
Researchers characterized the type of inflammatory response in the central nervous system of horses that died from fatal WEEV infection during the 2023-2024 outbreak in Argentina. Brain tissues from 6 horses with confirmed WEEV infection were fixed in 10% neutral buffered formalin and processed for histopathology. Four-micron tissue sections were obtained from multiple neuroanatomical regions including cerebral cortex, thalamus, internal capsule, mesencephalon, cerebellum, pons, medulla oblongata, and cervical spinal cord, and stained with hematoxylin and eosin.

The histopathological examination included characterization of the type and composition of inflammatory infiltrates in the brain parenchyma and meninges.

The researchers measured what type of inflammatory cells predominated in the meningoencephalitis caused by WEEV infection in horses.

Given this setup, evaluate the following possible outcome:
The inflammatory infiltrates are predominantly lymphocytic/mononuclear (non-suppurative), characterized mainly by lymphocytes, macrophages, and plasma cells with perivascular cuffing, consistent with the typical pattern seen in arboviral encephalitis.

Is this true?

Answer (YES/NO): NO